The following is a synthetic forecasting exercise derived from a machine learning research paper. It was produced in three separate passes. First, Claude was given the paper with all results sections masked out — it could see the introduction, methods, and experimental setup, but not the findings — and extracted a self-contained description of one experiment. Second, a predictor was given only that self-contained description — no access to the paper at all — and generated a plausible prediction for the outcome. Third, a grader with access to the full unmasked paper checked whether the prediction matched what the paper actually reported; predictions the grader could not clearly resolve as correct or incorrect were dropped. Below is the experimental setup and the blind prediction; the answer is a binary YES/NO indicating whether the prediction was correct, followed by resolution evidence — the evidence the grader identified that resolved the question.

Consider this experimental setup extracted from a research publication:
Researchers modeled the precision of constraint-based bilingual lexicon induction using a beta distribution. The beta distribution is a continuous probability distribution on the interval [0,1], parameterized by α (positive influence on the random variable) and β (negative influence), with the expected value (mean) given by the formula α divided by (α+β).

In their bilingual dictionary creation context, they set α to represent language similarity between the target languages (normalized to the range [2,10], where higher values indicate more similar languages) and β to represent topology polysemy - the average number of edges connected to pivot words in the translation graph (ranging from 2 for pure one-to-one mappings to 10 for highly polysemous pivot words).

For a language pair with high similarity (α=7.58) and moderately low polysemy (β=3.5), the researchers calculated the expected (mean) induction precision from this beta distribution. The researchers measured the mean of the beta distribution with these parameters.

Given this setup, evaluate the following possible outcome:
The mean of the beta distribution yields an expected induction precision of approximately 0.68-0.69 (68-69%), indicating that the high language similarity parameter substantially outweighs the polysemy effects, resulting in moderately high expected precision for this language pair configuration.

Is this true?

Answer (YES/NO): YES